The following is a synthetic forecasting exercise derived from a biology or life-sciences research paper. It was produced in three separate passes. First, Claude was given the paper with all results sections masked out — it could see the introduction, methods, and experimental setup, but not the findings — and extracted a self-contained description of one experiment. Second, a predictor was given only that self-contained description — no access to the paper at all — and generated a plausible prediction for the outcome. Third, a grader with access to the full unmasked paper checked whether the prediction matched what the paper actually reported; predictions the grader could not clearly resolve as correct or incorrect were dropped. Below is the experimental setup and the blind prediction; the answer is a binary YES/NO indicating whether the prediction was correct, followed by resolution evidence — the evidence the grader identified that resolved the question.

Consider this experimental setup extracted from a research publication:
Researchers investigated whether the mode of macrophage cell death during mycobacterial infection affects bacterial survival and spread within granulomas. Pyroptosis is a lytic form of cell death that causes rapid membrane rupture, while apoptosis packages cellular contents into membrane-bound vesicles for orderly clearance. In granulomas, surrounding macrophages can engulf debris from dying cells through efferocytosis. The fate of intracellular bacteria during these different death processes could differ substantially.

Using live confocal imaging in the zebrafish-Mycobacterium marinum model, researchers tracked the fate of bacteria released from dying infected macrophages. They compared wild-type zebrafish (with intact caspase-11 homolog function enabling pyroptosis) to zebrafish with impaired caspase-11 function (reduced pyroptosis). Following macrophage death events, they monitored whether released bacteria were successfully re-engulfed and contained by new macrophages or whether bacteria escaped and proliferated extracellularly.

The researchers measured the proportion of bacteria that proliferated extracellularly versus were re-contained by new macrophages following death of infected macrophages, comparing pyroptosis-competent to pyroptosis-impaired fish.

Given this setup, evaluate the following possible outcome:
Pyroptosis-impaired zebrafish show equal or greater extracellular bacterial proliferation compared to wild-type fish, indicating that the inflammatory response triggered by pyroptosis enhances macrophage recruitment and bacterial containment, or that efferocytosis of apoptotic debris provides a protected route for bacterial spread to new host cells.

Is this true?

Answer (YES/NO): NO